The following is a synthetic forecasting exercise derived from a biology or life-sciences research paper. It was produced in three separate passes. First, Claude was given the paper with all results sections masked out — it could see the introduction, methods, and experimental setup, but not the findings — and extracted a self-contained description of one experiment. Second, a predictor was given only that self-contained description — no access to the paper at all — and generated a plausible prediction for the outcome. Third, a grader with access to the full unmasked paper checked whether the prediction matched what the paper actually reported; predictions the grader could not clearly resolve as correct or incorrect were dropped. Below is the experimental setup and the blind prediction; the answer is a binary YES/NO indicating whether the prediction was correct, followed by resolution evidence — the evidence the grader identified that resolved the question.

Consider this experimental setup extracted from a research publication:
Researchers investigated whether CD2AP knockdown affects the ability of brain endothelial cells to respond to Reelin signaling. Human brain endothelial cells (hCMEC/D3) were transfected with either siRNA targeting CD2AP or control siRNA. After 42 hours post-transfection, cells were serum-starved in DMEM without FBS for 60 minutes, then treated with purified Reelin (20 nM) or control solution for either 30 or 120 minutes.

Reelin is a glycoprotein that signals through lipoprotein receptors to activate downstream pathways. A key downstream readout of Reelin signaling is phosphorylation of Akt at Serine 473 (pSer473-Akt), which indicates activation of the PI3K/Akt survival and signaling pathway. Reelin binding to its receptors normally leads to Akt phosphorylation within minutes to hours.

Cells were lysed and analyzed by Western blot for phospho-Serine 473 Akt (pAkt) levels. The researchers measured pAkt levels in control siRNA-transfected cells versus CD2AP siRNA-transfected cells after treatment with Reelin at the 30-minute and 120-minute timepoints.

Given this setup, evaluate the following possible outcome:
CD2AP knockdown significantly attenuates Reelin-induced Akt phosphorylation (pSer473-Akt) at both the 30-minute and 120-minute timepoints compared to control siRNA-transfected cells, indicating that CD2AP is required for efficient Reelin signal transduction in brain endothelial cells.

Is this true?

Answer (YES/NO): NO